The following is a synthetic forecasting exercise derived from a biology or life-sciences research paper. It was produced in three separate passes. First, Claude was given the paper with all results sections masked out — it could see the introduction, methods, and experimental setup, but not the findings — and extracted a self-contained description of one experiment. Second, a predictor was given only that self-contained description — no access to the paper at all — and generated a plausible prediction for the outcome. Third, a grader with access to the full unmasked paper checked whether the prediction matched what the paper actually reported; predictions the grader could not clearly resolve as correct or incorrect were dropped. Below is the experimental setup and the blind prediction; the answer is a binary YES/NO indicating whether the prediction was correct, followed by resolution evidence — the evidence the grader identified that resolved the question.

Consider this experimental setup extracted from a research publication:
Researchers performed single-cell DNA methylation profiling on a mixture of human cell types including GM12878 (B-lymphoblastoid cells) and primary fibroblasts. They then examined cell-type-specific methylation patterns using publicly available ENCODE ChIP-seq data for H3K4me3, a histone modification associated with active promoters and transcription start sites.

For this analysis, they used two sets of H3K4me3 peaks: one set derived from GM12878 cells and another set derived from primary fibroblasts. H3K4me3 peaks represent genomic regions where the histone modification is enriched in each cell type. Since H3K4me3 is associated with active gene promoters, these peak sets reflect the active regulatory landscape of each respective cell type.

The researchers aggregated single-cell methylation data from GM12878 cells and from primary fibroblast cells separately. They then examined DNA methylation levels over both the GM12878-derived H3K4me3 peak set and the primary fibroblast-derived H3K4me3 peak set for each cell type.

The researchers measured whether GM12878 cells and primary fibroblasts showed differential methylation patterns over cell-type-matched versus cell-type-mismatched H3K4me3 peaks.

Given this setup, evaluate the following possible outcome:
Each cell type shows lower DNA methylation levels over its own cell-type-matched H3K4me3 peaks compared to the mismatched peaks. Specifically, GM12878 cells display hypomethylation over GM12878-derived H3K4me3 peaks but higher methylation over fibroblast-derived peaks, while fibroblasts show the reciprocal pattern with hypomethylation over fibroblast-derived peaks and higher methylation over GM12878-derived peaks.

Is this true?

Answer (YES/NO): YES